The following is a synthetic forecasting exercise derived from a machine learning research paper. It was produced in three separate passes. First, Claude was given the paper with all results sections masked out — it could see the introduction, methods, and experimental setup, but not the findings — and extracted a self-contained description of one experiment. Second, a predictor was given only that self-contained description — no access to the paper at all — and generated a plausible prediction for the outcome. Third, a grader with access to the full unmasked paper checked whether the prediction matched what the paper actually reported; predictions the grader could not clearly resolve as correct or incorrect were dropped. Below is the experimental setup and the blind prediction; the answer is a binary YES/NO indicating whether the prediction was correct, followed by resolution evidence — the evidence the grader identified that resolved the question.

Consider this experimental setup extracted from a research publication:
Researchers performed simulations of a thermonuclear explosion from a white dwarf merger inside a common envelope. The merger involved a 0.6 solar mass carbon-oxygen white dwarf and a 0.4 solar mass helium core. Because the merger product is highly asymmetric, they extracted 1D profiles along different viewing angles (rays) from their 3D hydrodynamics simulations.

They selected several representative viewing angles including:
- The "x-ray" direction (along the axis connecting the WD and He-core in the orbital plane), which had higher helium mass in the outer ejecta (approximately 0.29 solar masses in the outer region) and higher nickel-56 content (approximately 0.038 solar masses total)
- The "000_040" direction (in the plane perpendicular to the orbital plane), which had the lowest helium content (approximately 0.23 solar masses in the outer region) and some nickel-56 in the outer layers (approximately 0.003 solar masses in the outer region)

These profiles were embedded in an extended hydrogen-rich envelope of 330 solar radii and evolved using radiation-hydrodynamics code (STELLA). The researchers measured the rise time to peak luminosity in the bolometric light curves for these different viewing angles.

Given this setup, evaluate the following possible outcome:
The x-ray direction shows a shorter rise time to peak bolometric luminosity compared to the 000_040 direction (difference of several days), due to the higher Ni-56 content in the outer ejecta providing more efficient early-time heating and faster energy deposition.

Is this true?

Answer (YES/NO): NO